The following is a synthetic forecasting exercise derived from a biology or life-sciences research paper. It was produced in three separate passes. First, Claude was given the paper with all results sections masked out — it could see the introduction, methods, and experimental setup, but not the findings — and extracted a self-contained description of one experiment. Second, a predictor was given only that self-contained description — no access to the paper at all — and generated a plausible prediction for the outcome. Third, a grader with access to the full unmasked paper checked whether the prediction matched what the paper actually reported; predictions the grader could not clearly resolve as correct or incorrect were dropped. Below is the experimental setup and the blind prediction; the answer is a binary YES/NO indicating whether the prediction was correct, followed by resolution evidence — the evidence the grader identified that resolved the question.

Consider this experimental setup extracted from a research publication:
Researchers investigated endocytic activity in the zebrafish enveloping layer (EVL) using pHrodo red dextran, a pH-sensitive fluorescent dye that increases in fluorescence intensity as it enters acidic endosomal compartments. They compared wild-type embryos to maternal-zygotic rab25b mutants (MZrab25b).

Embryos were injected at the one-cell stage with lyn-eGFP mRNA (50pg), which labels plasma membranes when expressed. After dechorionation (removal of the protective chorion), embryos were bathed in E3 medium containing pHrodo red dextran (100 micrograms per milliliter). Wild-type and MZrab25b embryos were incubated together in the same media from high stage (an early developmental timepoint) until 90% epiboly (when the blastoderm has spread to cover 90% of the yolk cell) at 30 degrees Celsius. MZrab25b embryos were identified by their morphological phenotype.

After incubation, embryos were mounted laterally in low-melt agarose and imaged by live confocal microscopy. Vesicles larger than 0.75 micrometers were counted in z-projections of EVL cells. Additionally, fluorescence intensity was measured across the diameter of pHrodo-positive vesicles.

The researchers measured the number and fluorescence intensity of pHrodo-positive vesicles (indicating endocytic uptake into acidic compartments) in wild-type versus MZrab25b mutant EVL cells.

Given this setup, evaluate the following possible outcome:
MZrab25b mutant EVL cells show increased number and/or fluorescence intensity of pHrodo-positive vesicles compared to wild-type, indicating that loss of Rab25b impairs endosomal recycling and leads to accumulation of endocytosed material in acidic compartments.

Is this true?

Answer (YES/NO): YES